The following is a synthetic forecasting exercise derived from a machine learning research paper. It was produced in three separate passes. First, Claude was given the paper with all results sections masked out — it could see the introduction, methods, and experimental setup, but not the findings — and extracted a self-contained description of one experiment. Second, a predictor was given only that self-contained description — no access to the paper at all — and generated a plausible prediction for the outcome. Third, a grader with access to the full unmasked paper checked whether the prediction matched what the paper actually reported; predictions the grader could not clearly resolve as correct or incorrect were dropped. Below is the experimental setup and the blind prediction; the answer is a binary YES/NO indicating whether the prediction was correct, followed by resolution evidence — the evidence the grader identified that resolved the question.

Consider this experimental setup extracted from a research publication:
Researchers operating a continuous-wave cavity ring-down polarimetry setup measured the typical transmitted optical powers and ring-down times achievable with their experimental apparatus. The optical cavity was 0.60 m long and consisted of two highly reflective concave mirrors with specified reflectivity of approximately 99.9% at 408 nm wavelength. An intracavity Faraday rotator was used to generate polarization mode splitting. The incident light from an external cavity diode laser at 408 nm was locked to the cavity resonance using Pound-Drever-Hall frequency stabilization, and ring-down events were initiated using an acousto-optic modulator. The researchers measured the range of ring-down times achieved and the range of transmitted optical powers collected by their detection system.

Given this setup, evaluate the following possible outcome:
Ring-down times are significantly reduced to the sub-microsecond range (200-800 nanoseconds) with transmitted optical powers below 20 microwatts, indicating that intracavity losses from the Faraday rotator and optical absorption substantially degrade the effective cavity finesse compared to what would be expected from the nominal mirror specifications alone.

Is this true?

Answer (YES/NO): NO